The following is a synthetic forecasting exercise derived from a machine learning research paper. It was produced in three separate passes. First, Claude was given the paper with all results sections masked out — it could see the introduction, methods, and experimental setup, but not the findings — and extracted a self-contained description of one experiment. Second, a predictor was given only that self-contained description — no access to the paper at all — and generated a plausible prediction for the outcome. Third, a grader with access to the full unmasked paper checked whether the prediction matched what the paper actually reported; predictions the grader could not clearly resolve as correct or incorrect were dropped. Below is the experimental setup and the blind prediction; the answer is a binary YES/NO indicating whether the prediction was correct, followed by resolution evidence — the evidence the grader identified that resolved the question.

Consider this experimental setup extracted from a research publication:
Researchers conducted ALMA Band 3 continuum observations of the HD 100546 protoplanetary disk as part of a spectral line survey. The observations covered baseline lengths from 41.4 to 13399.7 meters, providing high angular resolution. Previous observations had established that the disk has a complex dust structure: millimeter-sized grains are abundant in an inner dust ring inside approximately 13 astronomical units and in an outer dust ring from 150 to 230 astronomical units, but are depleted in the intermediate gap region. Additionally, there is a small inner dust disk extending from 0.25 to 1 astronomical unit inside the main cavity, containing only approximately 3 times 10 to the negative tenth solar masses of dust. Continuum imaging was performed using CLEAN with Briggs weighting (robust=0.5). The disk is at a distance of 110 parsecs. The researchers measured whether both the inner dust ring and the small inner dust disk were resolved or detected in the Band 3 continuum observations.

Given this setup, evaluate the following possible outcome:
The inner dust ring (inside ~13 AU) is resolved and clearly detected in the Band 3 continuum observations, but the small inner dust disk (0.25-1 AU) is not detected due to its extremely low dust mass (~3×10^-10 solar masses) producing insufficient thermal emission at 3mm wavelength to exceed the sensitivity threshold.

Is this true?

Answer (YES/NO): NO